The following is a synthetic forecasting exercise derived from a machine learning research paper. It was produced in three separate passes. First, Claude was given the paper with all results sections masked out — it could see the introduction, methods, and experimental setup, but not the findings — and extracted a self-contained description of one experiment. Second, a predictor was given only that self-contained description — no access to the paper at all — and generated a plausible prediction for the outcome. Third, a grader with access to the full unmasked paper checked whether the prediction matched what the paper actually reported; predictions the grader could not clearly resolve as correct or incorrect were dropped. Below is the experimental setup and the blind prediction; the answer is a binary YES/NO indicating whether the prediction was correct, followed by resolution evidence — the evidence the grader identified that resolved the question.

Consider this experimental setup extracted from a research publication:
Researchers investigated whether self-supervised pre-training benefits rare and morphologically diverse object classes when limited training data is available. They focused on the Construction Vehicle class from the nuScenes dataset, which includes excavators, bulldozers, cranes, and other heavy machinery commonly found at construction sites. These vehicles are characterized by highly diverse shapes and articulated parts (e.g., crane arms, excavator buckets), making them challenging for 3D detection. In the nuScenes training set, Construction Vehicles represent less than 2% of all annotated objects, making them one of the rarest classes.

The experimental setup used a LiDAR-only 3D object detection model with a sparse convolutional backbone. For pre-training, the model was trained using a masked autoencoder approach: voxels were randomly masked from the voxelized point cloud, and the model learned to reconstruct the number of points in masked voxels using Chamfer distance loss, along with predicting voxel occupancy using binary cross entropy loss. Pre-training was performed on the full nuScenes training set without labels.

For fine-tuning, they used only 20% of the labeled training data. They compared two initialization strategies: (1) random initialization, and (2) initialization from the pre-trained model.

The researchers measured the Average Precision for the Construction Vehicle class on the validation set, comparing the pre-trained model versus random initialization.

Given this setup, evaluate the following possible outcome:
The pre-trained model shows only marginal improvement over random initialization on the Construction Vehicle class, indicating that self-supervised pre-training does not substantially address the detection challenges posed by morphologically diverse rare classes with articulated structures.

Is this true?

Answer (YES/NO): NO